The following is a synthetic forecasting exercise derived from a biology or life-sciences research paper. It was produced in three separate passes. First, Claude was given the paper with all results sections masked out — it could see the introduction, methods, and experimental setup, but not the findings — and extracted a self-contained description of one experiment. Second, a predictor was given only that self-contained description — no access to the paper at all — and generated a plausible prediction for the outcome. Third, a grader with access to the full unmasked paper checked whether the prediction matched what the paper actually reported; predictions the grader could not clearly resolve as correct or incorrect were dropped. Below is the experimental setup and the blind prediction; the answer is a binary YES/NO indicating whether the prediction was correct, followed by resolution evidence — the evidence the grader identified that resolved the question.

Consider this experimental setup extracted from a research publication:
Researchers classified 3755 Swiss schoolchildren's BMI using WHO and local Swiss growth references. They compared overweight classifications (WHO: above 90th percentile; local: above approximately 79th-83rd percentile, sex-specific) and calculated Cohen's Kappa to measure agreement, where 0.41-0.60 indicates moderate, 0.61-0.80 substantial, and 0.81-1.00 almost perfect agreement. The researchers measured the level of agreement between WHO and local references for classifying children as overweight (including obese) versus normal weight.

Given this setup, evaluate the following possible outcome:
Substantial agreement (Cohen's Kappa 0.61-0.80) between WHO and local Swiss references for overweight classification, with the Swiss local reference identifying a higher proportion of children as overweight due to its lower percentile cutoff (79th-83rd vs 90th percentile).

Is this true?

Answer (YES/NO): YES